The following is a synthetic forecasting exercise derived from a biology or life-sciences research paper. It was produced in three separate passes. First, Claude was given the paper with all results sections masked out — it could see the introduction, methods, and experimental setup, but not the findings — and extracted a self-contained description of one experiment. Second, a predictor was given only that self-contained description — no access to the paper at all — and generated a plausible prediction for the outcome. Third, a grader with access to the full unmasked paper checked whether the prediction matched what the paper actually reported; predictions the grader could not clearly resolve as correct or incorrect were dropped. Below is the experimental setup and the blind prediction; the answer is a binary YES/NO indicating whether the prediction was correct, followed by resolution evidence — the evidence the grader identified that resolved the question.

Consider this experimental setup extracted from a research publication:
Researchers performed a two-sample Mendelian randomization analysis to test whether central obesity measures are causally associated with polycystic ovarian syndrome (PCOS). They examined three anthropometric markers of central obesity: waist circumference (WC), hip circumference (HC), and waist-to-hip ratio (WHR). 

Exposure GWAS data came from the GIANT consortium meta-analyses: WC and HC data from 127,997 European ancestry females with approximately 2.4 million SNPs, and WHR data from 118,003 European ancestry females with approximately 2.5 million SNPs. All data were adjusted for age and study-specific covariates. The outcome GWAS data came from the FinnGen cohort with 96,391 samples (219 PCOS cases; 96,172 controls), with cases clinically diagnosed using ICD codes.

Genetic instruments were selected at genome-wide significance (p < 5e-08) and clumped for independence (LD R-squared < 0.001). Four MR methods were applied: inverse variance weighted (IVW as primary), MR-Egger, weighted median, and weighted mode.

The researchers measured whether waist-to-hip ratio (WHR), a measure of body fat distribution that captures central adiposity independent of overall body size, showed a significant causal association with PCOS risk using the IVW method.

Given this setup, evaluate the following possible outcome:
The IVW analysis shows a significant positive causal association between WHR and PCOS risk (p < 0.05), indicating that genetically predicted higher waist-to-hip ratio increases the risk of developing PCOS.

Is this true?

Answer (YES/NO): NO